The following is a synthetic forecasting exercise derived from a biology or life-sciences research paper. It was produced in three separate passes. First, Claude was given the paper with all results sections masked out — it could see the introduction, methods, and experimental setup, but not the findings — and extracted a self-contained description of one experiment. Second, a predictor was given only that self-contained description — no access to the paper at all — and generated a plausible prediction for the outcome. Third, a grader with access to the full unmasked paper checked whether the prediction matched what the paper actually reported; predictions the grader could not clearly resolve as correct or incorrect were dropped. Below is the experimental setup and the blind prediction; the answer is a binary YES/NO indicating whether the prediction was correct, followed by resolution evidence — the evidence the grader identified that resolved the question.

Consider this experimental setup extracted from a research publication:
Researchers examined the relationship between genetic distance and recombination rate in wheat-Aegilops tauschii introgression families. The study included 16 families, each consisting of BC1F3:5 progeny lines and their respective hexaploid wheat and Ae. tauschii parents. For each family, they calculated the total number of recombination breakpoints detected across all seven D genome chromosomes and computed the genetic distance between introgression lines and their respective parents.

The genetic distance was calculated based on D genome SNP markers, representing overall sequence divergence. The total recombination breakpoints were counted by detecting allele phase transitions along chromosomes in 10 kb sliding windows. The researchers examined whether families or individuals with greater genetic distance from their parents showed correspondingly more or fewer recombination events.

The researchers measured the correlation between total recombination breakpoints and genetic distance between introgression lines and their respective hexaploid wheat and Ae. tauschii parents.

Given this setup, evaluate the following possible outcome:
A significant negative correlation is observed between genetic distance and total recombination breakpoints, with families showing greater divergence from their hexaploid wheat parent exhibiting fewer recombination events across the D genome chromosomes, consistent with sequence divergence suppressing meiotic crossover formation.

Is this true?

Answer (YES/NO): NO